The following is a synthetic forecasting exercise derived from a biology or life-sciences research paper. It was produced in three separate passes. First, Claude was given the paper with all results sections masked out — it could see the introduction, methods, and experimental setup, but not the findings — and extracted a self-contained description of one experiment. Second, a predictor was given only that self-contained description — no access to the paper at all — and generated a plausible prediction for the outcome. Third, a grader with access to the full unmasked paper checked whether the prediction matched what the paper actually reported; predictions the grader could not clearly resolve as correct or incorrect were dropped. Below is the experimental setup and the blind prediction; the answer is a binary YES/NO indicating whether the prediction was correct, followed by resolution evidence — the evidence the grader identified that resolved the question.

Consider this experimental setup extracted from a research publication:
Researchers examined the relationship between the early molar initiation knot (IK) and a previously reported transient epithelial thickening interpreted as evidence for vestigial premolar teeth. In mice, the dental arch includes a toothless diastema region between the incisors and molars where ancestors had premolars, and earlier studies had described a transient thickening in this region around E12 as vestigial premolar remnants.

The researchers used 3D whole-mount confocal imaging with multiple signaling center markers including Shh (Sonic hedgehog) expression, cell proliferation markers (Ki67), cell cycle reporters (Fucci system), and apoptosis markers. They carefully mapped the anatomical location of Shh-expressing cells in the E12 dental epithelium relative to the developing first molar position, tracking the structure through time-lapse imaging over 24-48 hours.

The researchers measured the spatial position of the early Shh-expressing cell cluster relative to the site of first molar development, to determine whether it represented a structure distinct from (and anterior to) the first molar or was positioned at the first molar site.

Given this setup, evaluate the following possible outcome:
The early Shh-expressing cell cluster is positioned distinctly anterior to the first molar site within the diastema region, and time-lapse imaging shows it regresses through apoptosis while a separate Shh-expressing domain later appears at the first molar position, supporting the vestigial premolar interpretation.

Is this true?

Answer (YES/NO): NO